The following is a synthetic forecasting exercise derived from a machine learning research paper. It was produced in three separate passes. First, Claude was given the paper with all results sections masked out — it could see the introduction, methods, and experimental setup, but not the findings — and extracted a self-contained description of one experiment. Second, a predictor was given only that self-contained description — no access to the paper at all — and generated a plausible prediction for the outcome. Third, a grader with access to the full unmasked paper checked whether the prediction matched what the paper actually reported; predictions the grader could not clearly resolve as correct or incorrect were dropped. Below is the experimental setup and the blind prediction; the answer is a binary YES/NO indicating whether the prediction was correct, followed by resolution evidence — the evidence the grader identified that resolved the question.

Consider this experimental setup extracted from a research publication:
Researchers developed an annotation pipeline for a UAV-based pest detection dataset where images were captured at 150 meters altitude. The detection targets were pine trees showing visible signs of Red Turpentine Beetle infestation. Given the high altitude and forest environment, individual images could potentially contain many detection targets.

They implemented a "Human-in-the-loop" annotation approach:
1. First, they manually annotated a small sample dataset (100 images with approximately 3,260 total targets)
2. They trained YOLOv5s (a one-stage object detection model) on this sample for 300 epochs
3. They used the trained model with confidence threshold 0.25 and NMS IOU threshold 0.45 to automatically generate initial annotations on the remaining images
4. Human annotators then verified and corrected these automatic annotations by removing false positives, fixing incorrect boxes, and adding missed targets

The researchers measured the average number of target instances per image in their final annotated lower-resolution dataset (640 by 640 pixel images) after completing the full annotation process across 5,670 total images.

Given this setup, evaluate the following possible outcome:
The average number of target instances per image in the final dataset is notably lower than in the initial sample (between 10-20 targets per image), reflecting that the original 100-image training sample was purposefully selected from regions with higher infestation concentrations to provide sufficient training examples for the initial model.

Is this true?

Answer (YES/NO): NO